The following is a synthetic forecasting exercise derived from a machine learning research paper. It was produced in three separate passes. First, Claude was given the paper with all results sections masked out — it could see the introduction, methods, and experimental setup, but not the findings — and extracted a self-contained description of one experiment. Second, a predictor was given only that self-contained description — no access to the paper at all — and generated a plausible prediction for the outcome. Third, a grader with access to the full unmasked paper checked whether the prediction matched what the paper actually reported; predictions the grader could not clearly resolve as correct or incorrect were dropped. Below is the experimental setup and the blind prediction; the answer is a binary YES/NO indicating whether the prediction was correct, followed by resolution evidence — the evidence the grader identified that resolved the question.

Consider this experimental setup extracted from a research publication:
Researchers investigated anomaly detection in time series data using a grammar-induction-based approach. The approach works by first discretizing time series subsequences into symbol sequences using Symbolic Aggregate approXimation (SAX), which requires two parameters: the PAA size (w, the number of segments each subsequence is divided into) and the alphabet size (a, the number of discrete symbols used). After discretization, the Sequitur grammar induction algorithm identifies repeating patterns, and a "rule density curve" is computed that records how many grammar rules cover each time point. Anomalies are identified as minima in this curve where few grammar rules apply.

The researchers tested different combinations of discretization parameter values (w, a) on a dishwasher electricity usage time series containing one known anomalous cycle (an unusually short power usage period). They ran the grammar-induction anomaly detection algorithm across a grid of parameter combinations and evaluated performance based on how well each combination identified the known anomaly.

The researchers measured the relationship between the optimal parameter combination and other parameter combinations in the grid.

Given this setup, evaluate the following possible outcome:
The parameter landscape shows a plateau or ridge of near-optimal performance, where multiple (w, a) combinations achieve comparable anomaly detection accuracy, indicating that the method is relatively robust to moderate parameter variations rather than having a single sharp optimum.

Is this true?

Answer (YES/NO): NO